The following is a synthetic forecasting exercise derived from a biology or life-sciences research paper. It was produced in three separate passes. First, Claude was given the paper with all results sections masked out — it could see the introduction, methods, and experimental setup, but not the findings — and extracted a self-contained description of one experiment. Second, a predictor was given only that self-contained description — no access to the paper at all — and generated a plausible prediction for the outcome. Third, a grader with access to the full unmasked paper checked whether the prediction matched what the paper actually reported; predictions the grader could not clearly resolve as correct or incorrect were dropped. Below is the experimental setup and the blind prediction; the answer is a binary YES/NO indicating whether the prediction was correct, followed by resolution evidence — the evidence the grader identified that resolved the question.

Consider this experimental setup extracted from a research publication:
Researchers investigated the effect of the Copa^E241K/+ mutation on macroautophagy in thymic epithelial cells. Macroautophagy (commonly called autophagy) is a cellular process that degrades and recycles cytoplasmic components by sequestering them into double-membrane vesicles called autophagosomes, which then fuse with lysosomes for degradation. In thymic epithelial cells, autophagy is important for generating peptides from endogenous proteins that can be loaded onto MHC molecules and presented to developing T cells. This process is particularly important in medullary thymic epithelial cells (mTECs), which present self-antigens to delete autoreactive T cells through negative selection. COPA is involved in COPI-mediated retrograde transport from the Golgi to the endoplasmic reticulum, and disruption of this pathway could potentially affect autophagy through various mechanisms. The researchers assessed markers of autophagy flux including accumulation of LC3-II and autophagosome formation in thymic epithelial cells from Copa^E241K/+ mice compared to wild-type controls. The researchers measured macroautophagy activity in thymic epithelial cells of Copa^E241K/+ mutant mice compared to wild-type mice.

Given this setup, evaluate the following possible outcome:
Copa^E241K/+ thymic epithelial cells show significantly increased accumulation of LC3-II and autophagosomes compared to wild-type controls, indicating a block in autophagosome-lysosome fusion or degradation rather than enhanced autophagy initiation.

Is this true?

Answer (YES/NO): YES